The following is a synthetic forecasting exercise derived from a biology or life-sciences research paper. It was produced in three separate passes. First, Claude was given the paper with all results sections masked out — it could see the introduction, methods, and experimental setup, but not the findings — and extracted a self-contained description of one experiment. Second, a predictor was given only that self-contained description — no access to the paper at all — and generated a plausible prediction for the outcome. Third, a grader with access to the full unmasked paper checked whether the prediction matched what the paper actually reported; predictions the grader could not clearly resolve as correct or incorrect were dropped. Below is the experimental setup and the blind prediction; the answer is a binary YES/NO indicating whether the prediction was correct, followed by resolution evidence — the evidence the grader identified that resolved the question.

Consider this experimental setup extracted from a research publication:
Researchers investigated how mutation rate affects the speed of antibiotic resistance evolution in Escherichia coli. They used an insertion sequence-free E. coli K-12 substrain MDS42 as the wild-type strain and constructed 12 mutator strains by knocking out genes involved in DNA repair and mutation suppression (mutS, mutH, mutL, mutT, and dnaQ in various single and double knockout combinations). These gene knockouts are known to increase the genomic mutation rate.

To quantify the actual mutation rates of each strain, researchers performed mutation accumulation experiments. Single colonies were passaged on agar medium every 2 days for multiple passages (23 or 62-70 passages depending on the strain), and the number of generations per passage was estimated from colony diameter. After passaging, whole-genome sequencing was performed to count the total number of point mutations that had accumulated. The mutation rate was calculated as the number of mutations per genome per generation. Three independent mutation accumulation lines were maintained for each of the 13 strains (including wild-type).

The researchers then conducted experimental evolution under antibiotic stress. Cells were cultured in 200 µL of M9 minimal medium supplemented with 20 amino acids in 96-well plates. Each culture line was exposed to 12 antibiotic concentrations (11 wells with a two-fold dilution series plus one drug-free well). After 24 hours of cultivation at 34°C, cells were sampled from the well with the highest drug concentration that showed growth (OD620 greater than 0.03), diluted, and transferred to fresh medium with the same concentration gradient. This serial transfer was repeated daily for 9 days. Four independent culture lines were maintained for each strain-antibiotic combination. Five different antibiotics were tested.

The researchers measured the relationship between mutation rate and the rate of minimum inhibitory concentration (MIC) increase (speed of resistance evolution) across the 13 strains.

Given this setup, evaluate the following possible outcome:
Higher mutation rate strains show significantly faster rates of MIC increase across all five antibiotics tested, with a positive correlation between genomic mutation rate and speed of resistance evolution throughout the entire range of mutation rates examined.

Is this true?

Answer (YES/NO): NO